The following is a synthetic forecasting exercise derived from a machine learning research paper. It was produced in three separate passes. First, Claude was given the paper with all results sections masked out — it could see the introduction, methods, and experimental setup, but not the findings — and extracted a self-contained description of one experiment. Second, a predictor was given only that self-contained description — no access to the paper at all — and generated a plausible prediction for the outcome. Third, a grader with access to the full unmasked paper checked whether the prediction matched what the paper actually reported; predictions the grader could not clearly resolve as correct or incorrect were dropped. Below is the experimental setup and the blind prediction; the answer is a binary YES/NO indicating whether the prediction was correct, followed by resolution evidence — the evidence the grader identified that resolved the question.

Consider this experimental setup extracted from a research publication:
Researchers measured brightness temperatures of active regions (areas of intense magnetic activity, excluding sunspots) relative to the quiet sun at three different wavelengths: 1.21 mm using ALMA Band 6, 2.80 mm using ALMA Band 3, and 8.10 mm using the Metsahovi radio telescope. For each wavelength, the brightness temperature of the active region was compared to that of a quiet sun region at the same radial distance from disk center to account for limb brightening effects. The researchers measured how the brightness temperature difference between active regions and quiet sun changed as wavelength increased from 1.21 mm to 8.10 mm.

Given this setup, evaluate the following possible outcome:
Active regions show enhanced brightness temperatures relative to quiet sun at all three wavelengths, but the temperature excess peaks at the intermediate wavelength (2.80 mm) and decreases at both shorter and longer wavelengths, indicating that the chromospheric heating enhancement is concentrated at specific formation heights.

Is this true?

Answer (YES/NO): NO